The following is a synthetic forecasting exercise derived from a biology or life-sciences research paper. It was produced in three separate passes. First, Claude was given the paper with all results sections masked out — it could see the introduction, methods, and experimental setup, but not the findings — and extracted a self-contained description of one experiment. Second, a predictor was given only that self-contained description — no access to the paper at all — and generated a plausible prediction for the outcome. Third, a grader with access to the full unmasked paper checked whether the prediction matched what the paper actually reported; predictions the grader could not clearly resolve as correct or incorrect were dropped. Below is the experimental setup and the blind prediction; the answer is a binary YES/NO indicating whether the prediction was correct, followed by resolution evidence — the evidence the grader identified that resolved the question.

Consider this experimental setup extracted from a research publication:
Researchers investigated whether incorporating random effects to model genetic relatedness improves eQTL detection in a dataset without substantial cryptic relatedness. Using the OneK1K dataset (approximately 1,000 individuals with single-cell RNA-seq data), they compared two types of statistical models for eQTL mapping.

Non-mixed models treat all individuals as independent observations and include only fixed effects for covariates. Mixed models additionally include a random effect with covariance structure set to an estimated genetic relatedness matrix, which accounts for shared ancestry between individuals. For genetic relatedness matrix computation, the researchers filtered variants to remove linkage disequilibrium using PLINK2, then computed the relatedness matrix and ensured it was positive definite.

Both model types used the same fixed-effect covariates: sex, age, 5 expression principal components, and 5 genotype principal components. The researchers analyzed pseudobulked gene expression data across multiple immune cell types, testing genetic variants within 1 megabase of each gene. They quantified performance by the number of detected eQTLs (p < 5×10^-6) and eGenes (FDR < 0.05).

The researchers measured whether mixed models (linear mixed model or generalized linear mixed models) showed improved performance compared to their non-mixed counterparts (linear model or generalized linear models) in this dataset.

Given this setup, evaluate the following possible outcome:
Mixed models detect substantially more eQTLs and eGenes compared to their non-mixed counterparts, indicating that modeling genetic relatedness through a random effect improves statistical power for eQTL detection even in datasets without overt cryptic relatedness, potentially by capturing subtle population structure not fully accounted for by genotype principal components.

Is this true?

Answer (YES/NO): NO